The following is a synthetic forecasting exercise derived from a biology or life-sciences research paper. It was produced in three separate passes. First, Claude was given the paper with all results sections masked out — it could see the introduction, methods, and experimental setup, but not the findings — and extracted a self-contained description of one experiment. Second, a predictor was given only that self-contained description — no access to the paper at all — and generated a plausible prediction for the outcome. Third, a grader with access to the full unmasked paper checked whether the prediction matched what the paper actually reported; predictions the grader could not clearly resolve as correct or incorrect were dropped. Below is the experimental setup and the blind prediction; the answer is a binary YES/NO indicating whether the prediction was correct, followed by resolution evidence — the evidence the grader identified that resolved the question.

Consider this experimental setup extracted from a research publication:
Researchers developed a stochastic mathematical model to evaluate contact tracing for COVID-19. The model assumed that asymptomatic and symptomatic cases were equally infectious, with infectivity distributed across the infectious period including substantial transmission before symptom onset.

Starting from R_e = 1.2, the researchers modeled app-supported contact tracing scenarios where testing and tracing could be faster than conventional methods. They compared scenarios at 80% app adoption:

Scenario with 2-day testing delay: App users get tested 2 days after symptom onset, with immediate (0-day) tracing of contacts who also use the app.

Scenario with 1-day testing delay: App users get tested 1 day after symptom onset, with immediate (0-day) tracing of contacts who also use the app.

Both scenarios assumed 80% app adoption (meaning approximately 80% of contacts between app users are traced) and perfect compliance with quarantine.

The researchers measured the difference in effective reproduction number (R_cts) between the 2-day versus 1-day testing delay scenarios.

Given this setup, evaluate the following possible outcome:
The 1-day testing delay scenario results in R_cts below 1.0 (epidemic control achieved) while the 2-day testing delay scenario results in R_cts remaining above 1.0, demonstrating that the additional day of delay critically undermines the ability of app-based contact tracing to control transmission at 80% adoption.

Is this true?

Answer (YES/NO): NO